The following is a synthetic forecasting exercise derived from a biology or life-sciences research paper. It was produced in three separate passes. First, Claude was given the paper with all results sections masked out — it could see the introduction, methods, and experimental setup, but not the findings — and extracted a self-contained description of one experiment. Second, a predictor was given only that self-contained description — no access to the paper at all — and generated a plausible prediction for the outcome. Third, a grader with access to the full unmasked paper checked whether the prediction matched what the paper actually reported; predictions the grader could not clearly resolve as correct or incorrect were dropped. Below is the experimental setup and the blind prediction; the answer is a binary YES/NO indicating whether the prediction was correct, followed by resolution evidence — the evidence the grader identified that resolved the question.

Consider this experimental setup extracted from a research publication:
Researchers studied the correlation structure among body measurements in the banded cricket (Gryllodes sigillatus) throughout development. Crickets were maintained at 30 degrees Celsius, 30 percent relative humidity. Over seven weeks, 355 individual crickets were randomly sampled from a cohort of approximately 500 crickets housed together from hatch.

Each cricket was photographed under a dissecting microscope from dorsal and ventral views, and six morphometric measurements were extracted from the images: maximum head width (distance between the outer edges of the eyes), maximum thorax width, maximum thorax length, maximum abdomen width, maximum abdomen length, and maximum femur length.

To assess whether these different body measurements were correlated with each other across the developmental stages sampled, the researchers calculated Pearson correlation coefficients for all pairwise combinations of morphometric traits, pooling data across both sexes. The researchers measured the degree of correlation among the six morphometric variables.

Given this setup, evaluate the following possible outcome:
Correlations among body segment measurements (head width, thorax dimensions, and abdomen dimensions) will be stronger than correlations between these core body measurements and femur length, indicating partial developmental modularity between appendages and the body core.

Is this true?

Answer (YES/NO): NO